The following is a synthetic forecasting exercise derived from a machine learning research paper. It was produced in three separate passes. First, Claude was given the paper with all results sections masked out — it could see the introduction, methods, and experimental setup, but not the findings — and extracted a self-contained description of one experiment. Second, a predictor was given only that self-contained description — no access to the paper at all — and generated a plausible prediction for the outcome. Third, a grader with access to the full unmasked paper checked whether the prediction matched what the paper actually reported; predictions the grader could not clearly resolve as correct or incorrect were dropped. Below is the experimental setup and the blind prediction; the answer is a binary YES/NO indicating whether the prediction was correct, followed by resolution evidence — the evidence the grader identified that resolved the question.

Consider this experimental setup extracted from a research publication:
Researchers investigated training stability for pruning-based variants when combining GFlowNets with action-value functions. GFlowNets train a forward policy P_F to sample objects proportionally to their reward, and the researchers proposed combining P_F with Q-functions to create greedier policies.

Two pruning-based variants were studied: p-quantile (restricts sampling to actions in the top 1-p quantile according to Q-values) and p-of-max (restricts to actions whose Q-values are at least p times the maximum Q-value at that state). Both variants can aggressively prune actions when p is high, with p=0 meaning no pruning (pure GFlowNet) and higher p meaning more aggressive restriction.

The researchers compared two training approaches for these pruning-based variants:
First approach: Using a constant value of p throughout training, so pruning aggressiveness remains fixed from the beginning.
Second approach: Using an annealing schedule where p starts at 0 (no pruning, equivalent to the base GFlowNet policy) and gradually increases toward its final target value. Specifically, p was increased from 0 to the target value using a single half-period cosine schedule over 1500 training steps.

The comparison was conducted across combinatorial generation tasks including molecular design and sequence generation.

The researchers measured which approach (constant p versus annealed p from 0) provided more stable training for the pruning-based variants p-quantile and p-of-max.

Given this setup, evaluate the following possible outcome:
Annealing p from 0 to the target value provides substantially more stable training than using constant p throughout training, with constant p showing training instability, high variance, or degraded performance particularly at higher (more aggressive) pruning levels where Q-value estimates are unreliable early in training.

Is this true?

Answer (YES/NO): NO